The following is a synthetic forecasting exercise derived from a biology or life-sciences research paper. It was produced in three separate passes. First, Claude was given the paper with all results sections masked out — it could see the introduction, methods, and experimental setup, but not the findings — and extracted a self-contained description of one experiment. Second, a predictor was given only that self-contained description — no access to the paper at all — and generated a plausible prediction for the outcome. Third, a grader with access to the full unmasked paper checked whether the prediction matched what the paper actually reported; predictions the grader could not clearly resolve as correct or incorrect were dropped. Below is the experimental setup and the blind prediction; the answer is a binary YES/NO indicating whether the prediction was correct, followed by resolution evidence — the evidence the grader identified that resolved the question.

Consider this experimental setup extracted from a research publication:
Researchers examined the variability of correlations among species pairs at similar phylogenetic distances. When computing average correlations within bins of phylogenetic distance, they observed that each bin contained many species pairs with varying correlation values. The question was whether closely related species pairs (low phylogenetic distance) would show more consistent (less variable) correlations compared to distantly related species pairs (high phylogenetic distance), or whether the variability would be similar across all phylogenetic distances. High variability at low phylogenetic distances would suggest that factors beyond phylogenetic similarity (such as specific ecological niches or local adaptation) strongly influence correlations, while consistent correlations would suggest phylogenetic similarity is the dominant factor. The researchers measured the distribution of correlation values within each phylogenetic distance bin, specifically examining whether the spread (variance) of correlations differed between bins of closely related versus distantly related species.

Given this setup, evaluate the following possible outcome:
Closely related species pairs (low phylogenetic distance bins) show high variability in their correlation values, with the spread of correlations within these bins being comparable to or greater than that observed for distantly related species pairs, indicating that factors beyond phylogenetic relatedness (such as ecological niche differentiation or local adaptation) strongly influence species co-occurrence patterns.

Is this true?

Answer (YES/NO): YES